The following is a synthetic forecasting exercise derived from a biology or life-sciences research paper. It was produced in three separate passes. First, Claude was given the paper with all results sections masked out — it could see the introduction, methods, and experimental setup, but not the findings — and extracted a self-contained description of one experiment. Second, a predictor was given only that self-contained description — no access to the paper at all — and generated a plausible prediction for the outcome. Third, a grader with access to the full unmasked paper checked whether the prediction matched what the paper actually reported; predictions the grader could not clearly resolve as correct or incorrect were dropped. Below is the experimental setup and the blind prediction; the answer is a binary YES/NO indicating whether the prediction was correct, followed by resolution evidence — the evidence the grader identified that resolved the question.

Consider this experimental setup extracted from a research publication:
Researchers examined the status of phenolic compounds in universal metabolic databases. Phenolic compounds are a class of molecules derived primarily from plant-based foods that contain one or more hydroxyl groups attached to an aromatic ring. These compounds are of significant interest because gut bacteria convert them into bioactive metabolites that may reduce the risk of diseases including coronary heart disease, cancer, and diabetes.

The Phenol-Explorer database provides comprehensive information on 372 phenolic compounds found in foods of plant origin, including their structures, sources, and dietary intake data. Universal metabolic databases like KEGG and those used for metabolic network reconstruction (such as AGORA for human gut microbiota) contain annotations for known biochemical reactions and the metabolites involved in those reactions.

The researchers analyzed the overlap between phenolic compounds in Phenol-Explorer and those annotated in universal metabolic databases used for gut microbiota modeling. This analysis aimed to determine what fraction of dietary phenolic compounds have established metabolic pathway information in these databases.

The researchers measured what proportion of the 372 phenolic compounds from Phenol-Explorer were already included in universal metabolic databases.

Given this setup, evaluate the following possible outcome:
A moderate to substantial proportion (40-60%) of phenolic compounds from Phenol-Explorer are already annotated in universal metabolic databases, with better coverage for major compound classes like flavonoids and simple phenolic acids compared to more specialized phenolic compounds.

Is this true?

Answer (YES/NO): NO